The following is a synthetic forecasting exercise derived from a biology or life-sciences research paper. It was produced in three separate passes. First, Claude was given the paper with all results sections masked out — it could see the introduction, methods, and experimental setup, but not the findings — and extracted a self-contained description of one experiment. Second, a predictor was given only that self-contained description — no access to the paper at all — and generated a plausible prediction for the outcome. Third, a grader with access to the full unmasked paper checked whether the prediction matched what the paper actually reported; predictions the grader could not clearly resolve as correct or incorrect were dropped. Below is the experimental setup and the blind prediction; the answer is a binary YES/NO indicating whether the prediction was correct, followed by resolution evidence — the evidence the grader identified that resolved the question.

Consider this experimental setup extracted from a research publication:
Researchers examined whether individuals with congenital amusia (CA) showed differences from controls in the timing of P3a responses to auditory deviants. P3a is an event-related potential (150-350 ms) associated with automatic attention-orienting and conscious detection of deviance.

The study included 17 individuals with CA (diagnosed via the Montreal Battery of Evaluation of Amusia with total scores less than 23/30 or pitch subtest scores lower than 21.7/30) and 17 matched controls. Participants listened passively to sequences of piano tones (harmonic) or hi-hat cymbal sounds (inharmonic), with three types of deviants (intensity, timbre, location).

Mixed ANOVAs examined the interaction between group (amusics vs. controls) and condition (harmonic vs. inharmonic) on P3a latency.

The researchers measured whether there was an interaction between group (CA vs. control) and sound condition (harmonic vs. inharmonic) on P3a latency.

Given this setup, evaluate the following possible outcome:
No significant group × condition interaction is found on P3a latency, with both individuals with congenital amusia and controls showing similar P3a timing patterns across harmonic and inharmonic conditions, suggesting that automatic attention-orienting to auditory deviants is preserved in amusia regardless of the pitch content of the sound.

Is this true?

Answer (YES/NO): NO